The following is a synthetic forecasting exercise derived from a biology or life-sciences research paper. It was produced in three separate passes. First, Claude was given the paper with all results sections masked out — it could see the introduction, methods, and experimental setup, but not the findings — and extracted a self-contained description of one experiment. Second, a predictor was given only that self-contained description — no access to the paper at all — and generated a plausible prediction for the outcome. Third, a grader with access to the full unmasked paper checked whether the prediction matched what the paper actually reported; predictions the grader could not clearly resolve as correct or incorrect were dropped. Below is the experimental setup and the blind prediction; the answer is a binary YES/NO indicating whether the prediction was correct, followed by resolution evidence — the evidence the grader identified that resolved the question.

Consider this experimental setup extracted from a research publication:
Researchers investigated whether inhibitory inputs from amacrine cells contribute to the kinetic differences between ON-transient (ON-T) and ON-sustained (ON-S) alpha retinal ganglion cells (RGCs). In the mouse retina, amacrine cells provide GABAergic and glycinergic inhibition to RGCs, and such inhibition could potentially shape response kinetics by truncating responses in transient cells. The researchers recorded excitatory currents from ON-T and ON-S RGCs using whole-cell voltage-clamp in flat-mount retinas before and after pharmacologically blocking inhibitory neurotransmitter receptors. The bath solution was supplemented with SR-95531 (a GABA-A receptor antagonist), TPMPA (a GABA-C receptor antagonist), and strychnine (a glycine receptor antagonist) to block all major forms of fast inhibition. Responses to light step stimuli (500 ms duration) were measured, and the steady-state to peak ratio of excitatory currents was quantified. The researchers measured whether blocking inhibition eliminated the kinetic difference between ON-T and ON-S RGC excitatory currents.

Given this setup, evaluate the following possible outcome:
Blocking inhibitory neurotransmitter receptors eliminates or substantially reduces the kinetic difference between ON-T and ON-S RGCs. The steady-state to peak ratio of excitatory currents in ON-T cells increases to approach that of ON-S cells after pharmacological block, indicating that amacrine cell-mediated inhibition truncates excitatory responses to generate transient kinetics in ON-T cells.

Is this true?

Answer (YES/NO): NO